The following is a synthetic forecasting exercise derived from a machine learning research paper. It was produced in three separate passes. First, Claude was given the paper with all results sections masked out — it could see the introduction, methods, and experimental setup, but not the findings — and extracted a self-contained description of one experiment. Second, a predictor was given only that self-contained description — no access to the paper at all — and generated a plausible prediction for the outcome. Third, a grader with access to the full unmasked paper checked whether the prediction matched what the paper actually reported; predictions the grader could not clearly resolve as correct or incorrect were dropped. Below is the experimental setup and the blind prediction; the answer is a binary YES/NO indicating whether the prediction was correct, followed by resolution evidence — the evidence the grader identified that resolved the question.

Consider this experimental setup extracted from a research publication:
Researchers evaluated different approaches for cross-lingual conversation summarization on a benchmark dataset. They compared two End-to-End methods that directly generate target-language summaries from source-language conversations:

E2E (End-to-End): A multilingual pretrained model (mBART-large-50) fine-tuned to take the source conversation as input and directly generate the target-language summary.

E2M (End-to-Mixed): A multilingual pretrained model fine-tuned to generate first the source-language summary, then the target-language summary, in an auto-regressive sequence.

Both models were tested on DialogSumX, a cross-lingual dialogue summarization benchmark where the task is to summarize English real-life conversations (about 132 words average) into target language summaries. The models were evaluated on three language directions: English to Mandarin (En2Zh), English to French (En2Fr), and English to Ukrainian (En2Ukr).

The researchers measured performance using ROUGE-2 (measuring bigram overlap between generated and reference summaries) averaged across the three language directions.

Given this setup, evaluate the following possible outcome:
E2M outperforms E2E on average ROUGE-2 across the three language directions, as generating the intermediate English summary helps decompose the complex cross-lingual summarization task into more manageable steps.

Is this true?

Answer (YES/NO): NO